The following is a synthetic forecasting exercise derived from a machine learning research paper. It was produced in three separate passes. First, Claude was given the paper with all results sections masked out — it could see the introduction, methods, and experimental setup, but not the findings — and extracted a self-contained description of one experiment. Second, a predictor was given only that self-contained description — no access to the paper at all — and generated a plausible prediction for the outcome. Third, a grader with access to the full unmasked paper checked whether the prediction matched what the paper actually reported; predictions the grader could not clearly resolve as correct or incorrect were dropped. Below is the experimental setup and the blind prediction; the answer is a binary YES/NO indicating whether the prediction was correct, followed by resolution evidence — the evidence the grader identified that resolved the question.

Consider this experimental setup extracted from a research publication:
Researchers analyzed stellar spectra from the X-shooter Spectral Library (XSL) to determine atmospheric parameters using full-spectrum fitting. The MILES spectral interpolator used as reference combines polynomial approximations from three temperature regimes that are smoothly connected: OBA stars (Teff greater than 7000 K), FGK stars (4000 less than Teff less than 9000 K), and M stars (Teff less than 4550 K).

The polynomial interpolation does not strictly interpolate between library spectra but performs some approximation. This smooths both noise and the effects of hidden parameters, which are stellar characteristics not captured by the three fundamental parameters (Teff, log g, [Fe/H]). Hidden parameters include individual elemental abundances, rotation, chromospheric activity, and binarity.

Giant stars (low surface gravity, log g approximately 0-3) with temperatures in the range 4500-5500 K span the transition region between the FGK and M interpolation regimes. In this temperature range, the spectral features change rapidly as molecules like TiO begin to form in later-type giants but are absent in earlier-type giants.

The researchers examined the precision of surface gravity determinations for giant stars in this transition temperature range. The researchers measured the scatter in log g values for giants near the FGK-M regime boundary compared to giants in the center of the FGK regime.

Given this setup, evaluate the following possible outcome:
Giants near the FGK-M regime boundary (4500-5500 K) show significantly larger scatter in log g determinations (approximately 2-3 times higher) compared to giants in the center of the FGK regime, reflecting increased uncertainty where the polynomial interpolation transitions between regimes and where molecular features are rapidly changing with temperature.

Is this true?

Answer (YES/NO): NO